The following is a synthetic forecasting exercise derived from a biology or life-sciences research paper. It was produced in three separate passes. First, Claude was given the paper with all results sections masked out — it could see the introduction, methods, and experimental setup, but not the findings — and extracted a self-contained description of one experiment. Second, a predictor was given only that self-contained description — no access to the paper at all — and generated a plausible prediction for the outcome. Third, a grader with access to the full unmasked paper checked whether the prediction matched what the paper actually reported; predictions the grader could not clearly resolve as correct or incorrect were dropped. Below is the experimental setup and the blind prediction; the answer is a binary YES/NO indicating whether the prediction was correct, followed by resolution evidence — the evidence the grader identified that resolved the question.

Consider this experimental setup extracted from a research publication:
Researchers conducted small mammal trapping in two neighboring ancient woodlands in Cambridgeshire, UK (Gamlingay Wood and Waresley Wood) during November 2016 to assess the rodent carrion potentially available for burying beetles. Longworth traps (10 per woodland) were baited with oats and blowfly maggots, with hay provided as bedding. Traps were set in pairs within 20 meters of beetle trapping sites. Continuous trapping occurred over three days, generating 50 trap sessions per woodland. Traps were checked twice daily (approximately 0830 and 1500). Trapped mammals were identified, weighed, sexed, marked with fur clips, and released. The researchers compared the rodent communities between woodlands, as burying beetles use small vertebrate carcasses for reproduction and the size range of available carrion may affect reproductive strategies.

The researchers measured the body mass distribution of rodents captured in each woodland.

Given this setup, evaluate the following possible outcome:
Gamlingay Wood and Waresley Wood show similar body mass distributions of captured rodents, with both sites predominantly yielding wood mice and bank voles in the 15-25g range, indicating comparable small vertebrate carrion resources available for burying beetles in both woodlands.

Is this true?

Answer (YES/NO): NO